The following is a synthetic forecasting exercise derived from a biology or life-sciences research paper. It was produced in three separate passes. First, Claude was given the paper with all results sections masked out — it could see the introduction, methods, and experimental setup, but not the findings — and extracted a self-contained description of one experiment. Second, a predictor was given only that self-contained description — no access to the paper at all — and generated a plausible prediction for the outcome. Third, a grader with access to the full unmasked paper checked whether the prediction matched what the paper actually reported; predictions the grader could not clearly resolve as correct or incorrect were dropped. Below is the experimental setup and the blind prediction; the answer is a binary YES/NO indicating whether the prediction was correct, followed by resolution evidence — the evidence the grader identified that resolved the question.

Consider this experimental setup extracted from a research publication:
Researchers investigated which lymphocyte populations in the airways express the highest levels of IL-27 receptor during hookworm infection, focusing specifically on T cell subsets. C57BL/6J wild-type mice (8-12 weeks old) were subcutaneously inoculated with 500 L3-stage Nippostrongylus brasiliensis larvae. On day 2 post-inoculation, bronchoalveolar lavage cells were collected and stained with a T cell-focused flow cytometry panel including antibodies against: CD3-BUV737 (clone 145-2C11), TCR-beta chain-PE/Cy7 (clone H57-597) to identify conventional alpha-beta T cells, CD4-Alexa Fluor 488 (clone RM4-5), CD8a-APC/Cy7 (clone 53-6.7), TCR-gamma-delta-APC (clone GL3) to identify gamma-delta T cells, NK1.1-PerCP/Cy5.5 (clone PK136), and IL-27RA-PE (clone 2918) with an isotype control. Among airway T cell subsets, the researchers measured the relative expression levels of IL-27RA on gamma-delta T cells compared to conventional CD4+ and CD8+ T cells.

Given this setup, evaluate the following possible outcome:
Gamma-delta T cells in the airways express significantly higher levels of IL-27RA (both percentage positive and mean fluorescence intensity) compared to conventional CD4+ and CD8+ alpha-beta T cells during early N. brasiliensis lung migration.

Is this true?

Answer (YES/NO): YES